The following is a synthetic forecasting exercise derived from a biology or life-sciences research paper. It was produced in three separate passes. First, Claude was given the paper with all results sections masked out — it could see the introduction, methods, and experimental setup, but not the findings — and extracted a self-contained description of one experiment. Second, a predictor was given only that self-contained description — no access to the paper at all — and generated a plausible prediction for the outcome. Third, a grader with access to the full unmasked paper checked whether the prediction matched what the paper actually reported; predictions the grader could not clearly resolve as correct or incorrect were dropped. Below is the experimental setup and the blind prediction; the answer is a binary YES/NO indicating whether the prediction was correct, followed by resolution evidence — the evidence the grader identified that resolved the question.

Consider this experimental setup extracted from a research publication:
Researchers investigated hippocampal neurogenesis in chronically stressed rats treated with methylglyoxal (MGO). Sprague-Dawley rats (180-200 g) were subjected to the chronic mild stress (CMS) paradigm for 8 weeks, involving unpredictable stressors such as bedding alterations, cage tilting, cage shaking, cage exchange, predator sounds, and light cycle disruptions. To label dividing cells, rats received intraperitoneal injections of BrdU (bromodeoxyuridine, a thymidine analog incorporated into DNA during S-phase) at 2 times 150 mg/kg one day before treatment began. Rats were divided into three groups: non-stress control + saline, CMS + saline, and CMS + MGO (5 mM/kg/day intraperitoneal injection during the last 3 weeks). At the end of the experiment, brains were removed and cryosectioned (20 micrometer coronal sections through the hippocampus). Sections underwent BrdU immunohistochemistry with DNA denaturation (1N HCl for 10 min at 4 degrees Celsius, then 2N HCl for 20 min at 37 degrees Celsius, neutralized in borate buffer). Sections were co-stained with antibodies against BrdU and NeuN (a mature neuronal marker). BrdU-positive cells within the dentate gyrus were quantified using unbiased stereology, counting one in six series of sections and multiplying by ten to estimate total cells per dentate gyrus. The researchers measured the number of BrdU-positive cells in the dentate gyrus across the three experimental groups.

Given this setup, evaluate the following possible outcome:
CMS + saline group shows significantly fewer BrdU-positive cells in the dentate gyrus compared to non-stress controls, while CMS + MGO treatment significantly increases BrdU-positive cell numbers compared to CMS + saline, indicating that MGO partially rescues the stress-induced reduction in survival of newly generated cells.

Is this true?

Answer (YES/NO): YES